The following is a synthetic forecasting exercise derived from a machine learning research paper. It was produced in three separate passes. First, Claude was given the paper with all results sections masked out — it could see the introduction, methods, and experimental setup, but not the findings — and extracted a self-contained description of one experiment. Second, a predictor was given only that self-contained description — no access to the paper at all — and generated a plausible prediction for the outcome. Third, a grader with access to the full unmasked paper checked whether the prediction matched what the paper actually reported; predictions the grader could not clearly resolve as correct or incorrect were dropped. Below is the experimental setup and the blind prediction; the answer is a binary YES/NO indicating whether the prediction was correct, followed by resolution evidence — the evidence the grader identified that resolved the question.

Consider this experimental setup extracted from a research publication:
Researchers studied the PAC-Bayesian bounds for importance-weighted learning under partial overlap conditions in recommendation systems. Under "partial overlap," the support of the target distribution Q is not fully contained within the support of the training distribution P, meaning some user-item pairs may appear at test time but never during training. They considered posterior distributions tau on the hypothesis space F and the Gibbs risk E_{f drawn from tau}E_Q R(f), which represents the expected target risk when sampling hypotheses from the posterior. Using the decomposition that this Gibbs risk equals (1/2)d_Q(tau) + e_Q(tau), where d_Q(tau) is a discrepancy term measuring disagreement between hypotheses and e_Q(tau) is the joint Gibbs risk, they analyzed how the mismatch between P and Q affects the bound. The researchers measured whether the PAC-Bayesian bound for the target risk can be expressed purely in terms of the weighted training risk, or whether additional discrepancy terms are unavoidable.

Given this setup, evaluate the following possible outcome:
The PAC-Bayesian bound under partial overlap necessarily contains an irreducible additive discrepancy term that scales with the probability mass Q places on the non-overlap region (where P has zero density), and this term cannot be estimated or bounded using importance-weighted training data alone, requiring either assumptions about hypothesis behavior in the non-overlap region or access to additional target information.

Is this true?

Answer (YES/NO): NO